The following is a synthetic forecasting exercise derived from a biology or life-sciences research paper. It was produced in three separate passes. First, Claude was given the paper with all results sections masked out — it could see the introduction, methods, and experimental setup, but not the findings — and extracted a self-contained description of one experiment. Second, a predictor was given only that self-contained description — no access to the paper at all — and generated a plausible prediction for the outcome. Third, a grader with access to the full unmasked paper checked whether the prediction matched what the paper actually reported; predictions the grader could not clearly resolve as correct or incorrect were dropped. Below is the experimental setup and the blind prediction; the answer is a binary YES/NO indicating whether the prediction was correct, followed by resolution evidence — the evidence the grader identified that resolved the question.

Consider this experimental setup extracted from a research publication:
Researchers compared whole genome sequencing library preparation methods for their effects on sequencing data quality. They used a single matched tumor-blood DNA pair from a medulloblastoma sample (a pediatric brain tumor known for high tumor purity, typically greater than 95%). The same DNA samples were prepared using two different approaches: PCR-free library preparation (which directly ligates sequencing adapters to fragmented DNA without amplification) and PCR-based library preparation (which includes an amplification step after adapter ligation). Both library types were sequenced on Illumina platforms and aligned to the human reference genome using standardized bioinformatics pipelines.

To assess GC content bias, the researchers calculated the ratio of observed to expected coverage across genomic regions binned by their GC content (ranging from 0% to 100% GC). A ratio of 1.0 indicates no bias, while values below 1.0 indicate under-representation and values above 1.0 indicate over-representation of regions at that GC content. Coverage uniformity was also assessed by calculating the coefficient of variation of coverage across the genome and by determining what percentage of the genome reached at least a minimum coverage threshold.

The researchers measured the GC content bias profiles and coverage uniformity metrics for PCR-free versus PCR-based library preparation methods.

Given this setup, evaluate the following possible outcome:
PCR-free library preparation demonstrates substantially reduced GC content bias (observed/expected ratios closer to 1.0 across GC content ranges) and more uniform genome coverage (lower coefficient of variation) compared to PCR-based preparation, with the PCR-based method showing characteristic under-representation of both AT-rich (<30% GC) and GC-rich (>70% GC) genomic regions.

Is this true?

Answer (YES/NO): NO